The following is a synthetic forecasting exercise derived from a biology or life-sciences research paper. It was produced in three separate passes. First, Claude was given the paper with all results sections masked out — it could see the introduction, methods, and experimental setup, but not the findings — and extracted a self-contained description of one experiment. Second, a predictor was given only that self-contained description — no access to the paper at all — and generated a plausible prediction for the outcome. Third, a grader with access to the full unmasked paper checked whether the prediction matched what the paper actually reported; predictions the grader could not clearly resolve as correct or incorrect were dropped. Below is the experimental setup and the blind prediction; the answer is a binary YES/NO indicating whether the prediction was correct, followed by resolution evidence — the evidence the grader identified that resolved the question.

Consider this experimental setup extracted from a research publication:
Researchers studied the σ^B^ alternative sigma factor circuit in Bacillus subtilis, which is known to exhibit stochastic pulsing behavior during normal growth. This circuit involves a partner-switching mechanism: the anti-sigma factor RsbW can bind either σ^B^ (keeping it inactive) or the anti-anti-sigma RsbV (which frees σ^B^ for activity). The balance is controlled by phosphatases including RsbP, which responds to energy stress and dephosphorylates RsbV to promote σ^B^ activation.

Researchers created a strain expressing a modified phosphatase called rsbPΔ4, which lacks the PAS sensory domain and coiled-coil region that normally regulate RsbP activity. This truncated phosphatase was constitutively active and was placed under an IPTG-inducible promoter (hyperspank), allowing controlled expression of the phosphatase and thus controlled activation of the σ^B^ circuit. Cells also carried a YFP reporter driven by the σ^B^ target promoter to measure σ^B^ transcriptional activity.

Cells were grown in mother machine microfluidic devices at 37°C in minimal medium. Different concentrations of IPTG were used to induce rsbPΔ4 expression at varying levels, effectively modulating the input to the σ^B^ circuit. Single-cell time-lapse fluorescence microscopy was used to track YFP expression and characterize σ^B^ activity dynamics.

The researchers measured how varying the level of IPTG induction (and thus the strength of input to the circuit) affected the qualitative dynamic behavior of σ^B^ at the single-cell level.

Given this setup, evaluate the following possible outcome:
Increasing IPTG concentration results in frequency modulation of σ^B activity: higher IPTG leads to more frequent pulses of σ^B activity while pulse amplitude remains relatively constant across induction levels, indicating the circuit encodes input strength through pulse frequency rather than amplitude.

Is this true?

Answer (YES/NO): NO